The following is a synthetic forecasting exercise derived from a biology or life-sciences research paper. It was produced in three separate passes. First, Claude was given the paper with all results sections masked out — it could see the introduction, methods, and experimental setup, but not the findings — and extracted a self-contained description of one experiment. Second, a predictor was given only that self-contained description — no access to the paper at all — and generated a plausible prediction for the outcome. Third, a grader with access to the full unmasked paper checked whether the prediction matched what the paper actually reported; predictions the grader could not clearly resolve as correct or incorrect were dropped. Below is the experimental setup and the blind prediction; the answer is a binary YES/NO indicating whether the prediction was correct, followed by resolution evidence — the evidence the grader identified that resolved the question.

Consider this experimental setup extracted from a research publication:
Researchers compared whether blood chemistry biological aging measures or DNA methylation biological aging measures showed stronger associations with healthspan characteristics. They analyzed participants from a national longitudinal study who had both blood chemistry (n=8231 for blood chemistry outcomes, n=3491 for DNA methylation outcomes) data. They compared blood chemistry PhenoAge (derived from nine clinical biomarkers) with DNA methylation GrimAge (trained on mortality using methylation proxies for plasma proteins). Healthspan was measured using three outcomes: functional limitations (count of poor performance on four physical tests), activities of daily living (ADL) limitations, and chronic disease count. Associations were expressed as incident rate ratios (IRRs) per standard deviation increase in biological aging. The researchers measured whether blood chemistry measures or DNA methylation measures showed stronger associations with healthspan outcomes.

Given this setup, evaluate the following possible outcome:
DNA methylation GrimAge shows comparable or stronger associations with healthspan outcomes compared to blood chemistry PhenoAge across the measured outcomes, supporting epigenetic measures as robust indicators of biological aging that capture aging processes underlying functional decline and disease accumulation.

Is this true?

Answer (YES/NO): YES